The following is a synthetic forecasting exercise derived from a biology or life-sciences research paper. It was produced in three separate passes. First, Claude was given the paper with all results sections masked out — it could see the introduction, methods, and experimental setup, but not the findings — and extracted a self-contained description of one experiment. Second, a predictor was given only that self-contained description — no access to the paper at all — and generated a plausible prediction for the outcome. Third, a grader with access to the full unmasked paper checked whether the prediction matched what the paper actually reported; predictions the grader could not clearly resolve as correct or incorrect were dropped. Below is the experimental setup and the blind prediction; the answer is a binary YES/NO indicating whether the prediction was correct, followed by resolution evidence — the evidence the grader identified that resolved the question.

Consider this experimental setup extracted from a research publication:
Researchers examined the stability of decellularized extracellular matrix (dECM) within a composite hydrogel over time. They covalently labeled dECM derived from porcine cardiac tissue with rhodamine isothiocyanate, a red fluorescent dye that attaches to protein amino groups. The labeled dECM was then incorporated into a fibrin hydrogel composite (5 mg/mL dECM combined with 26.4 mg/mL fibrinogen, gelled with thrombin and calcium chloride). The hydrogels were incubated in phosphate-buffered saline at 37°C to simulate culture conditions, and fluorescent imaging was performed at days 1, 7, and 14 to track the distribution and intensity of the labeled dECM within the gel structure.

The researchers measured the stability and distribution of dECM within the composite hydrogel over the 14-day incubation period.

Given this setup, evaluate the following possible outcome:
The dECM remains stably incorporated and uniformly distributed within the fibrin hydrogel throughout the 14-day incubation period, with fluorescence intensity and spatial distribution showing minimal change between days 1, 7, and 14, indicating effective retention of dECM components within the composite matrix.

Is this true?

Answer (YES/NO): NO